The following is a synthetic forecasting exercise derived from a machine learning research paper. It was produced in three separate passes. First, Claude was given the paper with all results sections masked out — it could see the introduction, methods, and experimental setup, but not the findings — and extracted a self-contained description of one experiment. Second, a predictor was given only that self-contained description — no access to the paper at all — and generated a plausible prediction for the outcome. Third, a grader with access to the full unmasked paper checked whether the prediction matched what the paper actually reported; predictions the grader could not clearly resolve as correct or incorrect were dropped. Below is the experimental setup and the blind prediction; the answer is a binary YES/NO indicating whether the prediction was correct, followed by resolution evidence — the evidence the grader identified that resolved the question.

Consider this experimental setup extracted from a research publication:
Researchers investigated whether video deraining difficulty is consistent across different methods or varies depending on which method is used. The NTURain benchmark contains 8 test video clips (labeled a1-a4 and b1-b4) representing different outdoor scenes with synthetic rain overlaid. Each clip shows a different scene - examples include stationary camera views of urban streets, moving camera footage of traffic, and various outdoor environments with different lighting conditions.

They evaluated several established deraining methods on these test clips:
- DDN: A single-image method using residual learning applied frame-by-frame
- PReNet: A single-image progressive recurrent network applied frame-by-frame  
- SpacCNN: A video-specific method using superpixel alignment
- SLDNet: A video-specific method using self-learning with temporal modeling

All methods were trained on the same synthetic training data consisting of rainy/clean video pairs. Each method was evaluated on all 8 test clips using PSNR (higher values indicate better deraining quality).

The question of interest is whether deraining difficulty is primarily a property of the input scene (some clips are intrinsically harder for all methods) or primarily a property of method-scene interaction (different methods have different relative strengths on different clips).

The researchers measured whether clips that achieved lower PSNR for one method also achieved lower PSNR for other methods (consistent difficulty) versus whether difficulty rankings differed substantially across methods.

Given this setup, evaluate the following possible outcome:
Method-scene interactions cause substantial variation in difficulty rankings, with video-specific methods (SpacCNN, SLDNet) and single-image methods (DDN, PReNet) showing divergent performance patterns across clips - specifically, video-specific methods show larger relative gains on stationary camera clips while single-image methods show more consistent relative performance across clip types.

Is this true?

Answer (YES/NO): NO